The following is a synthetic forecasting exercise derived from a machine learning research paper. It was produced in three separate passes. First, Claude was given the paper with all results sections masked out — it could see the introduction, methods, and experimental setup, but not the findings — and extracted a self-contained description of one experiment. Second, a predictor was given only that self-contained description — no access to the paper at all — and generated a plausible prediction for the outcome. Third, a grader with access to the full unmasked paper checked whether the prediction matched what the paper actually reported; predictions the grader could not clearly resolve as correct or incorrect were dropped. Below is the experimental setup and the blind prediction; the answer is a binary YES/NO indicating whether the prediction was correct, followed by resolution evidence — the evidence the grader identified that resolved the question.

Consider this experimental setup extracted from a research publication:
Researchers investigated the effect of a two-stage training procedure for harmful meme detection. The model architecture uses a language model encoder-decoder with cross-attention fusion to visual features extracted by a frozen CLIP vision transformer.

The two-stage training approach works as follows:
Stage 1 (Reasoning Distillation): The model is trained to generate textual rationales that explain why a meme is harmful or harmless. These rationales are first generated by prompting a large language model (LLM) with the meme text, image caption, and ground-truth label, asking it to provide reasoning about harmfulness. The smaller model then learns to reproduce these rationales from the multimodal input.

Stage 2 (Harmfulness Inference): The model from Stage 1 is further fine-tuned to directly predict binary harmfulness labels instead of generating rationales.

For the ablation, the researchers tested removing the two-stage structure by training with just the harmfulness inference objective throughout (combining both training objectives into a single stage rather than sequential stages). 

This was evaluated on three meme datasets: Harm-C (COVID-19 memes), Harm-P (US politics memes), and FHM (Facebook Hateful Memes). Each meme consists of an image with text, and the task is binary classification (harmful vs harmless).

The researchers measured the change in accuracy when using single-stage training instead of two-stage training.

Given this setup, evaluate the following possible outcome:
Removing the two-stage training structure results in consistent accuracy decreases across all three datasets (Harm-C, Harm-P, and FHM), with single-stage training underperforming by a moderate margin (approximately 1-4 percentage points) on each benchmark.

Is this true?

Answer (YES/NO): NO